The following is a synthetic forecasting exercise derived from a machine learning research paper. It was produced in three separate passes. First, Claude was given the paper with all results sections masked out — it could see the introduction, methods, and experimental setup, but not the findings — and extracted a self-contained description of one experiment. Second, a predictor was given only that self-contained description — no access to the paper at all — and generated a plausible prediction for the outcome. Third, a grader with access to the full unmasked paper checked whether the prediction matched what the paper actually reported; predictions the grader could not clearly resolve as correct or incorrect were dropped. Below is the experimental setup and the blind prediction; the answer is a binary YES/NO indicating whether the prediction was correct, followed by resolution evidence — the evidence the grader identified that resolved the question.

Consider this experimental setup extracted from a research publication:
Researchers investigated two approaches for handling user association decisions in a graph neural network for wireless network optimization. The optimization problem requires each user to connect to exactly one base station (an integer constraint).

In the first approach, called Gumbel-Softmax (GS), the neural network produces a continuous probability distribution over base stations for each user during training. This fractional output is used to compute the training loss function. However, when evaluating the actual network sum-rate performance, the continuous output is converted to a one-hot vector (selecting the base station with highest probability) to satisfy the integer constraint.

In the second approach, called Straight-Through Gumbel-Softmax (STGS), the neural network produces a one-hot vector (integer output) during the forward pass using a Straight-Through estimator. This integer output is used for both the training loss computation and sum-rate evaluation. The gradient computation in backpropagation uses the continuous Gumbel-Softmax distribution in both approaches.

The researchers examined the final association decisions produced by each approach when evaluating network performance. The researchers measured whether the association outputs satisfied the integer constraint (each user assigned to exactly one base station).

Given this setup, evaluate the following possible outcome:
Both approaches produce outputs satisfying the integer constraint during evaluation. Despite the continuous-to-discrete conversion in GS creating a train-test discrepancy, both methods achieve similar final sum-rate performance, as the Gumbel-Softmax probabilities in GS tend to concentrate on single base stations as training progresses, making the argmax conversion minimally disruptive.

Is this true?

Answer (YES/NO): NO